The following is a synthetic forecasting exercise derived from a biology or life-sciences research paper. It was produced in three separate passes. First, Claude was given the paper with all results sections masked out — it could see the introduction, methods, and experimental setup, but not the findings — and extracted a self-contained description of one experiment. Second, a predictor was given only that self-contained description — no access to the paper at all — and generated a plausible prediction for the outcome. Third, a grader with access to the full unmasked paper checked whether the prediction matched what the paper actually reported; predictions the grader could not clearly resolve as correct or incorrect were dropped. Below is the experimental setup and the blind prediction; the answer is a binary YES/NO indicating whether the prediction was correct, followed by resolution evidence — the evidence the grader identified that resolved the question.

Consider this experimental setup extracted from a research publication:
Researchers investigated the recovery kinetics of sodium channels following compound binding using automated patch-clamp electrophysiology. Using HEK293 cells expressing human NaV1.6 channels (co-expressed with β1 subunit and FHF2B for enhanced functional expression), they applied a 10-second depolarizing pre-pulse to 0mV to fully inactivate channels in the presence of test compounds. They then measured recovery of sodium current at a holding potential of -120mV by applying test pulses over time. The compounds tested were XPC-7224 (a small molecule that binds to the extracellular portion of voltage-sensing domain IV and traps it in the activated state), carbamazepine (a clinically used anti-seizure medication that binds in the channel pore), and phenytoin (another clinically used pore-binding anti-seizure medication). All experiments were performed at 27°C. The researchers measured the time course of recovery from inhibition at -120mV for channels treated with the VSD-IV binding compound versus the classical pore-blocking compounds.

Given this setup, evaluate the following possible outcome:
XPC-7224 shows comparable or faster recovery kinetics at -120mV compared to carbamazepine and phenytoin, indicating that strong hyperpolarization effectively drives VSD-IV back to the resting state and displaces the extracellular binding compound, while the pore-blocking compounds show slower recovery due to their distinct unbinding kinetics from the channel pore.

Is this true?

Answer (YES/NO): NO